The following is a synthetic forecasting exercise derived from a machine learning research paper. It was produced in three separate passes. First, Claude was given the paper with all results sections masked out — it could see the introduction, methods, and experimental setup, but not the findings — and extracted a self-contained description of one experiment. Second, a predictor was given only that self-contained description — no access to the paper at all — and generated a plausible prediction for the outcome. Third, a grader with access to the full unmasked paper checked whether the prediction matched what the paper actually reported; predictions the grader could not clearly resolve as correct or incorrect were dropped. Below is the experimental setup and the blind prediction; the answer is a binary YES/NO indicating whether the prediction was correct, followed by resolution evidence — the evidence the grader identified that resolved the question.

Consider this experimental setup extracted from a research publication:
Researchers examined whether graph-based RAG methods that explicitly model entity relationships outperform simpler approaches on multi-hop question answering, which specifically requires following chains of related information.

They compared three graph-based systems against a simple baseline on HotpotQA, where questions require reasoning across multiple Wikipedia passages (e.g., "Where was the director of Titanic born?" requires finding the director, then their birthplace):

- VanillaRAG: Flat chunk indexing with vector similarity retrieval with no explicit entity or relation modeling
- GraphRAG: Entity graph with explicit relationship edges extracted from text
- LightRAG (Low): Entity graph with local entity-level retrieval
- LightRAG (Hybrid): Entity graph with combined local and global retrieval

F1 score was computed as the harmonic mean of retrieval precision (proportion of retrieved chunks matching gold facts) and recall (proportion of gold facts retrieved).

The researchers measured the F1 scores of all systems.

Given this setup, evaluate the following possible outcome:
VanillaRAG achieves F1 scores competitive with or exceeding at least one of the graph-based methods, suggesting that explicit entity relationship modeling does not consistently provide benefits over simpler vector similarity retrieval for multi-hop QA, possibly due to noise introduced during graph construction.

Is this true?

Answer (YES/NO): YES